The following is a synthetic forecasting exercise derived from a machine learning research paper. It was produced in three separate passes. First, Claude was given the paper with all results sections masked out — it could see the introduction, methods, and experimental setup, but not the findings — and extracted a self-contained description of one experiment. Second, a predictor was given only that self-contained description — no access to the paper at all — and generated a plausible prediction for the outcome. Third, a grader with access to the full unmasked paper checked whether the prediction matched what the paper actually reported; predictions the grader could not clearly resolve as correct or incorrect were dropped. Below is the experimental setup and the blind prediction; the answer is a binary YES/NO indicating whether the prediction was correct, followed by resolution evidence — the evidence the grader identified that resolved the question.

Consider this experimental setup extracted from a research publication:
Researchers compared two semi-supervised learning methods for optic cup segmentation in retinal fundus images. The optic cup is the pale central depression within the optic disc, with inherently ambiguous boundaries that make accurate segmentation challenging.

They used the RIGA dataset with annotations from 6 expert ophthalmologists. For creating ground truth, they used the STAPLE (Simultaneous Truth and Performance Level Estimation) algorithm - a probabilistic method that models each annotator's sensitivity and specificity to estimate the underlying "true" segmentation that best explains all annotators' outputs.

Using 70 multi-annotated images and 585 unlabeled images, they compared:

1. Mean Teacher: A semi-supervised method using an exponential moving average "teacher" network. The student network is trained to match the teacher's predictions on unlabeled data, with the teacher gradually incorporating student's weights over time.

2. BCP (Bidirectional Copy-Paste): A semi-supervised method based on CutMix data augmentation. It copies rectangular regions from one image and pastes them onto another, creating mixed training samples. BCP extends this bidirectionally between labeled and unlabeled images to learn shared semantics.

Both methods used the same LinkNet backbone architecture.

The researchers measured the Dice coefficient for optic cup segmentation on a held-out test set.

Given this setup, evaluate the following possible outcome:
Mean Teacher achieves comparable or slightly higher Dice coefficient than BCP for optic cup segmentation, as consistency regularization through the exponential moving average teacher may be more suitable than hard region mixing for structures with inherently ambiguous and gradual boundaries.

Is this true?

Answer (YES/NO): YES